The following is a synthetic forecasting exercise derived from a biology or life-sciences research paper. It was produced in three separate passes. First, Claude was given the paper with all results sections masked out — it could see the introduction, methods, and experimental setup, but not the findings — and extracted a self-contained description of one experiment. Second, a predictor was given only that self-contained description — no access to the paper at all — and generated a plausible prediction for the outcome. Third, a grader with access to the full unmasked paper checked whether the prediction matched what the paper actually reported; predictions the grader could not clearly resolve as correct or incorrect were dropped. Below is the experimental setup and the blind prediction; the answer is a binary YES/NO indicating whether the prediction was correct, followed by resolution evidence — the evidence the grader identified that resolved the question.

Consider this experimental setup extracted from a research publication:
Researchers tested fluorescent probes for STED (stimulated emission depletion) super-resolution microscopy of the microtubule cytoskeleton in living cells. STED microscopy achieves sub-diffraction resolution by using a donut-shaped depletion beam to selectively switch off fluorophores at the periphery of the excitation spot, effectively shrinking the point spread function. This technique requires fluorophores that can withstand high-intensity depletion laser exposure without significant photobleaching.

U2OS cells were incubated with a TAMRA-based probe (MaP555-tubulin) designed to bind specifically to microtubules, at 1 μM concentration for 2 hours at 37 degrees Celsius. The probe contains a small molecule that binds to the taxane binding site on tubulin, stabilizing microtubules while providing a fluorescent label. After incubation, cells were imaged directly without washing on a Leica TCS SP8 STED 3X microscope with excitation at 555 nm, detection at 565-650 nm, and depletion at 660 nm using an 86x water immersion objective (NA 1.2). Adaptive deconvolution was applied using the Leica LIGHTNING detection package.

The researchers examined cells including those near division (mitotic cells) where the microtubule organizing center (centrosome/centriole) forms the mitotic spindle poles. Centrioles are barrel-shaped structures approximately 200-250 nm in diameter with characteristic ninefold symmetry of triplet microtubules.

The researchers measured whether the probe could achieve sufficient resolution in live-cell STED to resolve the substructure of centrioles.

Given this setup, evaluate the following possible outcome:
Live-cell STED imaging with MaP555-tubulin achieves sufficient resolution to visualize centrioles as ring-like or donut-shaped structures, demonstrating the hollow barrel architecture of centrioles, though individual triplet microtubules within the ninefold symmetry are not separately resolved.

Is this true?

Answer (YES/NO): NO